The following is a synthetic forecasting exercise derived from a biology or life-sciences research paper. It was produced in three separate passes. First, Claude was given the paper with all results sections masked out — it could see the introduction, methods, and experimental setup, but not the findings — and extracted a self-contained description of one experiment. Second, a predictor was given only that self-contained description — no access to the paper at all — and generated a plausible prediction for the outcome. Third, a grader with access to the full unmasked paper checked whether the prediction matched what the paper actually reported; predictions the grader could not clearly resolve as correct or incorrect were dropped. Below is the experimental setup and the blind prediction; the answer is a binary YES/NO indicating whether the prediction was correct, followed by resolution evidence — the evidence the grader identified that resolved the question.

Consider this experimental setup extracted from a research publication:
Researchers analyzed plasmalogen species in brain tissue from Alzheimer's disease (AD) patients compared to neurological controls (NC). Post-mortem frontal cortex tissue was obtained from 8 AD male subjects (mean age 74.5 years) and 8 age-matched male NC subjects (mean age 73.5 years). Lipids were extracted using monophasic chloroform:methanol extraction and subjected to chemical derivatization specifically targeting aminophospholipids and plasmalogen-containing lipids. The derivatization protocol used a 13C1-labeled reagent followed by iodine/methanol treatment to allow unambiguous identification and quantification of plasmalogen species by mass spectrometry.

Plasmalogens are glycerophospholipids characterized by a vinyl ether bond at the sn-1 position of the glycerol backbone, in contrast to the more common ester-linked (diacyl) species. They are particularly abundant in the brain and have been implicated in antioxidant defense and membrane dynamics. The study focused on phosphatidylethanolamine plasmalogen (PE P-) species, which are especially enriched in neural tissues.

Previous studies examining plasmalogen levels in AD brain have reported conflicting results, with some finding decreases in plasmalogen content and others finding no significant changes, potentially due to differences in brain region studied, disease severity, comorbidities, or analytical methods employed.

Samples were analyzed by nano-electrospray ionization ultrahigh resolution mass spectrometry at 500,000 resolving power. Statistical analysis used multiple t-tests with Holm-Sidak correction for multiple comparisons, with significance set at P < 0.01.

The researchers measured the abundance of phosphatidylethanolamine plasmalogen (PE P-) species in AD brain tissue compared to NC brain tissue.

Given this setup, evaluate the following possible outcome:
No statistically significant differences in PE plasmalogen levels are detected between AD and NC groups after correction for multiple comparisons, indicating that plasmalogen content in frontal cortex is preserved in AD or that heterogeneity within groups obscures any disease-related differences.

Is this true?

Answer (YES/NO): YES